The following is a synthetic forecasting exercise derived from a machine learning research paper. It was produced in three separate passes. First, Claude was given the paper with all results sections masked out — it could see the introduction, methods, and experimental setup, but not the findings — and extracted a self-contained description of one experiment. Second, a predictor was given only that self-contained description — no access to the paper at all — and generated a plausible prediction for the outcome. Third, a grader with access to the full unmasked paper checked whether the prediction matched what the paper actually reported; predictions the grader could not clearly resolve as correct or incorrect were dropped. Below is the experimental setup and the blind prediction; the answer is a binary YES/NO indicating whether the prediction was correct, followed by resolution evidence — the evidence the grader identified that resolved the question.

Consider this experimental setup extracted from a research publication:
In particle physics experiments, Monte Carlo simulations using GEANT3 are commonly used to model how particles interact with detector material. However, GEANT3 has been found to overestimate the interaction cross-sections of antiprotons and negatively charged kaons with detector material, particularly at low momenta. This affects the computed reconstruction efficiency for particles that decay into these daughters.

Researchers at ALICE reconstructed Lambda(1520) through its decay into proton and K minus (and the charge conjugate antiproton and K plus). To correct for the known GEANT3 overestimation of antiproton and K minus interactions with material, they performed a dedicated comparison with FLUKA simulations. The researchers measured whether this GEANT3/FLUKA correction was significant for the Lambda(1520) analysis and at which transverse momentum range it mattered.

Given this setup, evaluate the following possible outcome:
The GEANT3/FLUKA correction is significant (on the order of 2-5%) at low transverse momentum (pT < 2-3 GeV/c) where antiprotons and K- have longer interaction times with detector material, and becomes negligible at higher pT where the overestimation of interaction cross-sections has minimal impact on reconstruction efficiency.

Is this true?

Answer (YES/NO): NO